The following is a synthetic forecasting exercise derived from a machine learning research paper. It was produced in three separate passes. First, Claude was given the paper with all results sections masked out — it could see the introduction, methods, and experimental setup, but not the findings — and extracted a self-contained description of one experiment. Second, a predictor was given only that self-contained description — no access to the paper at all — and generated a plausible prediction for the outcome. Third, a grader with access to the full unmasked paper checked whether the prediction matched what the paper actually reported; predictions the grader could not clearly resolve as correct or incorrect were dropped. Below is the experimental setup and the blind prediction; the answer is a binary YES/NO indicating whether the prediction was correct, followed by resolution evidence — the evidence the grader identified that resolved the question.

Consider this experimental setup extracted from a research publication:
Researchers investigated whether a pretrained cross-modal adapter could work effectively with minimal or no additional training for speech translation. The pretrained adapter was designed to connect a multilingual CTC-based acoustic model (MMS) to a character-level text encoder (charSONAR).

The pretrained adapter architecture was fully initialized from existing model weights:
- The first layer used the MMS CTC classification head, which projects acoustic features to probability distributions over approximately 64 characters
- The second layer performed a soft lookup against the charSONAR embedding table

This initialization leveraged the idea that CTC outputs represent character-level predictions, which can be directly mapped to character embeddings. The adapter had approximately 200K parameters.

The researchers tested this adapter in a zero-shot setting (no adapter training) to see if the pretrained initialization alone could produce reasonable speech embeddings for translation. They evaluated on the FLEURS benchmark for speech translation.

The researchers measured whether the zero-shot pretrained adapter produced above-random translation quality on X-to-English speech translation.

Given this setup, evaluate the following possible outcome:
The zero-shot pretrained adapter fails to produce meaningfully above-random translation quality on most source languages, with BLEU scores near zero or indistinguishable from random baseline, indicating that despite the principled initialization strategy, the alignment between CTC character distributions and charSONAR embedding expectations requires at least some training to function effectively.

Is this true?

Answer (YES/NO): NO